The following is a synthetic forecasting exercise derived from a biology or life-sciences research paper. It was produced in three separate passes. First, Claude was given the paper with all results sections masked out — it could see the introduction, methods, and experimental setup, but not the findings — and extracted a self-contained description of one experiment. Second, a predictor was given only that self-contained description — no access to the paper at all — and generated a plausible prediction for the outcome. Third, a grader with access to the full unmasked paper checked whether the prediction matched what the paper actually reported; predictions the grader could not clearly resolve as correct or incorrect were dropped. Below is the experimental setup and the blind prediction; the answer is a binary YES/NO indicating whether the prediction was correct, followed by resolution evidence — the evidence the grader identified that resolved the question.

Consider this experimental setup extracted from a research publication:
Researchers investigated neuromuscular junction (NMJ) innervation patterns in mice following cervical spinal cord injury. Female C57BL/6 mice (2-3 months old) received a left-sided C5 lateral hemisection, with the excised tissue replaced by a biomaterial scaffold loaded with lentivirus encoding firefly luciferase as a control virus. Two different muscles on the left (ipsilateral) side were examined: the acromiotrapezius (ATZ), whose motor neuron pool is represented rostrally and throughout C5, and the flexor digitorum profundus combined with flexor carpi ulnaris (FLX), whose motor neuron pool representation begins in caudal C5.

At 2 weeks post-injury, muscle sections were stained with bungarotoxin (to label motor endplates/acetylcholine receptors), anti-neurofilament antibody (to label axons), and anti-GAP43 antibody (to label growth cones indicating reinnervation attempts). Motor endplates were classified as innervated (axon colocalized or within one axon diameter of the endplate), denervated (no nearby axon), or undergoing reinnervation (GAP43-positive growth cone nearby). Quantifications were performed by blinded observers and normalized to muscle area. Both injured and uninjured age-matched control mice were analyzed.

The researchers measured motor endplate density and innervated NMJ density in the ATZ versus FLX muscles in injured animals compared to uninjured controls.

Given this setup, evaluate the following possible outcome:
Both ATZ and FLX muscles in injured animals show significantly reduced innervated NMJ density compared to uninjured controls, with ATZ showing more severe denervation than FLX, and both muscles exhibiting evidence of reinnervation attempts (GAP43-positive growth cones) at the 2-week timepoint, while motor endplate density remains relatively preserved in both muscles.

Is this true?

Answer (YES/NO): NO